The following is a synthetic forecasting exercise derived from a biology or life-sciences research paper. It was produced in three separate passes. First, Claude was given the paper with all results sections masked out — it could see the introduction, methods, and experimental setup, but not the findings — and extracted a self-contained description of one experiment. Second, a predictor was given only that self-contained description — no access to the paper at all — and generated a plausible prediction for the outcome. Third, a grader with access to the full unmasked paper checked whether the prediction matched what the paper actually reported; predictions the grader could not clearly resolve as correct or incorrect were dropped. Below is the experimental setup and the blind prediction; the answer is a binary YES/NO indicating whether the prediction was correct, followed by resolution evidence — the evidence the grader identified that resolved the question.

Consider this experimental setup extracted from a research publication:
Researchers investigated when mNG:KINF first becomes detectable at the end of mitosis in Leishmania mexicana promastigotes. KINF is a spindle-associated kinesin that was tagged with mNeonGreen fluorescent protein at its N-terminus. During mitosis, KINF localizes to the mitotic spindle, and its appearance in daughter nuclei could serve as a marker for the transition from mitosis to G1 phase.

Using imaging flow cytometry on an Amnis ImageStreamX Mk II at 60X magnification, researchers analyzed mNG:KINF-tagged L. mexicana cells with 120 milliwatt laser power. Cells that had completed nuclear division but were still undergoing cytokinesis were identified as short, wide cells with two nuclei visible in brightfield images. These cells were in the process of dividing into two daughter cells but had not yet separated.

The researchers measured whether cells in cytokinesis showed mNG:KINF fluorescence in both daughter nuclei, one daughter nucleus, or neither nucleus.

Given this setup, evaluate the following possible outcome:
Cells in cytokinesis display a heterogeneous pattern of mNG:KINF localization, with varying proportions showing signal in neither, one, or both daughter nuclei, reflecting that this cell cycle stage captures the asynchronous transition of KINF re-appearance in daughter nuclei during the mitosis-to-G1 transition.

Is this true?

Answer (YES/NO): NO